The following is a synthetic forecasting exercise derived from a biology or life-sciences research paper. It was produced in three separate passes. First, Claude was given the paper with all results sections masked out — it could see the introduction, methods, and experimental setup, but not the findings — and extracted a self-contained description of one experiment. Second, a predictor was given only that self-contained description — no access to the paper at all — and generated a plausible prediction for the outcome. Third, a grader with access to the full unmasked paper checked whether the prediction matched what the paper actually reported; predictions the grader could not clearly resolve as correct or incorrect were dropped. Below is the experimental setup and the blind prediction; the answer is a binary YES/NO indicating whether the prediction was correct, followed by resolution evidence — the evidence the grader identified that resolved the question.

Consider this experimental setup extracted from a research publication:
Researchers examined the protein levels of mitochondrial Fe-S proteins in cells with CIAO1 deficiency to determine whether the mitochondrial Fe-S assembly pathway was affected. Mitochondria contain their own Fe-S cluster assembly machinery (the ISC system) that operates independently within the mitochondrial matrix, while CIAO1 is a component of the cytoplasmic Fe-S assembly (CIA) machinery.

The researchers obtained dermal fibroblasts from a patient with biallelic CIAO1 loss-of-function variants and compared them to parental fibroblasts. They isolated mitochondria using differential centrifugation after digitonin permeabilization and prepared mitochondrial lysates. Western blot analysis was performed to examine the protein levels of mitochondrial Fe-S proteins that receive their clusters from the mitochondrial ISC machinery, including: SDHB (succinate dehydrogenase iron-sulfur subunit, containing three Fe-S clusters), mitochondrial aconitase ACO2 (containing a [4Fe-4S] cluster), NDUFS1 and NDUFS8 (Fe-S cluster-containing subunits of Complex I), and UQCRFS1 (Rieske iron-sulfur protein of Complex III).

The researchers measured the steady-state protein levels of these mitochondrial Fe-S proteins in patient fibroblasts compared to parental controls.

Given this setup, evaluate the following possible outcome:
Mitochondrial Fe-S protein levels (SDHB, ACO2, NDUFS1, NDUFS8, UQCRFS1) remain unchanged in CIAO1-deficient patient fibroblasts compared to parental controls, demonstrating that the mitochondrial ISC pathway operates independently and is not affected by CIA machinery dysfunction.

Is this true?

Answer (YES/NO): YES